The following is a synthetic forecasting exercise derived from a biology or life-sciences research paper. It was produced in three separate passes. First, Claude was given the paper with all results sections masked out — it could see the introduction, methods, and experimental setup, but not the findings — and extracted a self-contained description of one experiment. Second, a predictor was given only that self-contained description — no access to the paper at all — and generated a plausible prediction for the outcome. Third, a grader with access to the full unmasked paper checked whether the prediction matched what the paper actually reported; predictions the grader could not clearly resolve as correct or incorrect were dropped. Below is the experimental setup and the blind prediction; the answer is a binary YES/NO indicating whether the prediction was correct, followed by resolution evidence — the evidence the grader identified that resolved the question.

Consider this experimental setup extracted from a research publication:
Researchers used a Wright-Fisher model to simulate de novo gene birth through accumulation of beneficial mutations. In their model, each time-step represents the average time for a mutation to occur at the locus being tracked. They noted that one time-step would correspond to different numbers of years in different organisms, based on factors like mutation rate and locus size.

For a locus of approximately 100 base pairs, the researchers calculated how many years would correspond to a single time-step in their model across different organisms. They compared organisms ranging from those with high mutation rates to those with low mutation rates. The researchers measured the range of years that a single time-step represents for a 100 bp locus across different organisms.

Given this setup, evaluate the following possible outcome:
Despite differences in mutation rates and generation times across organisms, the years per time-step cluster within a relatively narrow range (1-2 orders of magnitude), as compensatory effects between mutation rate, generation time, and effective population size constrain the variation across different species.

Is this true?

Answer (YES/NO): NO